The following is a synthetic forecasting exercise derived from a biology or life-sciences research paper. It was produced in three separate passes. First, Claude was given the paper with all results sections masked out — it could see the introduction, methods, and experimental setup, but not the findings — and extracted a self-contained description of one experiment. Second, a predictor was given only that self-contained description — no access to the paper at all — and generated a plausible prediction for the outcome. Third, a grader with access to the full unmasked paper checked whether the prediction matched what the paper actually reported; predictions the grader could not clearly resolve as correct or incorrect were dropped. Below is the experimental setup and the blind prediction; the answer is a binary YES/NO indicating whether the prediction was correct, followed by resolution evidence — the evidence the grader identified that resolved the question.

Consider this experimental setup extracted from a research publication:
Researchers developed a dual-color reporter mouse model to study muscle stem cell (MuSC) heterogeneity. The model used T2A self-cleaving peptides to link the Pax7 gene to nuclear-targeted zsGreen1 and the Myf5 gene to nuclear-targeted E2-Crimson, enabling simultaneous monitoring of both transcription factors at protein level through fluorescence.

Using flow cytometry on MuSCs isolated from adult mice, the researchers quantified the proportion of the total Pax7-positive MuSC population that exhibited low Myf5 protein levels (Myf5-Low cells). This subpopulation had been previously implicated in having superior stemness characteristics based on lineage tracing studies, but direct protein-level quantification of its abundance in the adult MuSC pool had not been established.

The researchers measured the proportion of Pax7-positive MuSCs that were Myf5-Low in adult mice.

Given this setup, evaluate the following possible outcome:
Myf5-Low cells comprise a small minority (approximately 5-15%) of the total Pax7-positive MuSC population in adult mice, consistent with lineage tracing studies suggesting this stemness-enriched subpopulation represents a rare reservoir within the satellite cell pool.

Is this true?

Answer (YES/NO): YES